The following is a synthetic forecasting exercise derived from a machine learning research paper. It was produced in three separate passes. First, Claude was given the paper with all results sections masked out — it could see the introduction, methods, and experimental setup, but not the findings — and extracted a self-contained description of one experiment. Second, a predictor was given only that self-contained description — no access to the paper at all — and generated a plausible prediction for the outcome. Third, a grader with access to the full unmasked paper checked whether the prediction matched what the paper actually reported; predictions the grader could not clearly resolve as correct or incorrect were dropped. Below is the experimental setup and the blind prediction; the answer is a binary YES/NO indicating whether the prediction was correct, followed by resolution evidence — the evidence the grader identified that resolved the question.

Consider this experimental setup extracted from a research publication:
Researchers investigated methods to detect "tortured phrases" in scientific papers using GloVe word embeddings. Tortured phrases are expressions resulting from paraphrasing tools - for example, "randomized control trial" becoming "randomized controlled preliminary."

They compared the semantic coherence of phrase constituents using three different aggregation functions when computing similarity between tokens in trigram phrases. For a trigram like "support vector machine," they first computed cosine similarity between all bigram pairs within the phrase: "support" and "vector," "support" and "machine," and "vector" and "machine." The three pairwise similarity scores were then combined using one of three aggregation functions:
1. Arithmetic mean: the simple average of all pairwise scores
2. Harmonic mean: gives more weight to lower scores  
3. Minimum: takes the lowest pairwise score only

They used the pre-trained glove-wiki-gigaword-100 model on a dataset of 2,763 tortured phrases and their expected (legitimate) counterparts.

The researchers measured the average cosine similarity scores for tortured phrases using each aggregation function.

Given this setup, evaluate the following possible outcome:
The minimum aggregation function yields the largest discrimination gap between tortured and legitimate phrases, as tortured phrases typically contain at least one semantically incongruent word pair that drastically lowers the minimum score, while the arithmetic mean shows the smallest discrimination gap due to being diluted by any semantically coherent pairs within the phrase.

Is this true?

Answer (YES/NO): NO